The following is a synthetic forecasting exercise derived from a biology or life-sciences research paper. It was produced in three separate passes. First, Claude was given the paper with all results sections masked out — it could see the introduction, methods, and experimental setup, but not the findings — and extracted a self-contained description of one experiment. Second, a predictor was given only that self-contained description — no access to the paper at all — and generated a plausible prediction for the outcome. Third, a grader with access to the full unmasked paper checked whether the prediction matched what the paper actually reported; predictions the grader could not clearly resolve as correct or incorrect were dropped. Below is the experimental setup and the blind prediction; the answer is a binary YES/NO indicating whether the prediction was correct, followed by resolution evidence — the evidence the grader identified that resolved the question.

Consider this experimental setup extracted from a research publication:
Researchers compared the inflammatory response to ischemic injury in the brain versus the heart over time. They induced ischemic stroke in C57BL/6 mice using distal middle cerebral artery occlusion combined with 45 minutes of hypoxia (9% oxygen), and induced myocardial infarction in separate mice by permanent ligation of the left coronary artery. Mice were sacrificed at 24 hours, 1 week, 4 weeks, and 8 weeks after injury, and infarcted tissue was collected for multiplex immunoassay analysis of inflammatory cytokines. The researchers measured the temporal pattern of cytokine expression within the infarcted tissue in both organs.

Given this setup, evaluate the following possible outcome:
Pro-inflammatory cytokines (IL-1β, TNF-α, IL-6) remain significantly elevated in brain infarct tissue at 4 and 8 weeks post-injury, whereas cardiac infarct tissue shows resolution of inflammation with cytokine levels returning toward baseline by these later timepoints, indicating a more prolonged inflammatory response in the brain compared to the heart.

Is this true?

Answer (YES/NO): NO